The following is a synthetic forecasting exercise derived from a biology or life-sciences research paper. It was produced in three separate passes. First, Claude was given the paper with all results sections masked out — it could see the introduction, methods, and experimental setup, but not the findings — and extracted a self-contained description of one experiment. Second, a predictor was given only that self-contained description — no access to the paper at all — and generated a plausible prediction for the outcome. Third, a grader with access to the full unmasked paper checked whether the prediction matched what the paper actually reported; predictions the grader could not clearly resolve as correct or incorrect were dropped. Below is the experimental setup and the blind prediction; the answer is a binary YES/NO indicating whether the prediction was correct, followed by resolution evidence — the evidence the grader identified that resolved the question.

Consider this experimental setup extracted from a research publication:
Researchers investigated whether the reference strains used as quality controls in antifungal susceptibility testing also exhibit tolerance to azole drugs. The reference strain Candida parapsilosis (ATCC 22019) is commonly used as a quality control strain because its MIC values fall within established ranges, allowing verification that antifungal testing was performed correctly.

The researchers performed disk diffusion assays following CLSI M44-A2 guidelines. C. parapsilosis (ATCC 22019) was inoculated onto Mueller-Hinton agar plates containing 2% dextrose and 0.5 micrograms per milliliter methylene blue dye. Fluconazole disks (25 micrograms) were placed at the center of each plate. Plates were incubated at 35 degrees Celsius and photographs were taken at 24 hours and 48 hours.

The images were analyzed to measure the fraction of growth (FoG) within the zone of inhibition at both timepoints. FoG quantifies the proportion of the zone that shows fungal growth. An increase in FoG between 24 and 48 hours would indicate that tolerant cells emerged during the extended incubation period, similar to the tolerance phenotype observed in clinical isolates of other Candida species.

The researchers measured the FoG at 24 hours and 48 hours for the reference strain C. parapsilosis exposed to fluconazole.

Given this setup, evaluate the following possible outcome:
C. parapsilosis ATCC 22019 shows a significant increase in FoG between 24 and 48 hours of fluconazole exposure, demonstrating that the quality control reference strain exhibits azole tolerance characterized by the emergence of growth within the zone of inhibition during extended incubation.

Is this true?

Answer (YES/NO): YES